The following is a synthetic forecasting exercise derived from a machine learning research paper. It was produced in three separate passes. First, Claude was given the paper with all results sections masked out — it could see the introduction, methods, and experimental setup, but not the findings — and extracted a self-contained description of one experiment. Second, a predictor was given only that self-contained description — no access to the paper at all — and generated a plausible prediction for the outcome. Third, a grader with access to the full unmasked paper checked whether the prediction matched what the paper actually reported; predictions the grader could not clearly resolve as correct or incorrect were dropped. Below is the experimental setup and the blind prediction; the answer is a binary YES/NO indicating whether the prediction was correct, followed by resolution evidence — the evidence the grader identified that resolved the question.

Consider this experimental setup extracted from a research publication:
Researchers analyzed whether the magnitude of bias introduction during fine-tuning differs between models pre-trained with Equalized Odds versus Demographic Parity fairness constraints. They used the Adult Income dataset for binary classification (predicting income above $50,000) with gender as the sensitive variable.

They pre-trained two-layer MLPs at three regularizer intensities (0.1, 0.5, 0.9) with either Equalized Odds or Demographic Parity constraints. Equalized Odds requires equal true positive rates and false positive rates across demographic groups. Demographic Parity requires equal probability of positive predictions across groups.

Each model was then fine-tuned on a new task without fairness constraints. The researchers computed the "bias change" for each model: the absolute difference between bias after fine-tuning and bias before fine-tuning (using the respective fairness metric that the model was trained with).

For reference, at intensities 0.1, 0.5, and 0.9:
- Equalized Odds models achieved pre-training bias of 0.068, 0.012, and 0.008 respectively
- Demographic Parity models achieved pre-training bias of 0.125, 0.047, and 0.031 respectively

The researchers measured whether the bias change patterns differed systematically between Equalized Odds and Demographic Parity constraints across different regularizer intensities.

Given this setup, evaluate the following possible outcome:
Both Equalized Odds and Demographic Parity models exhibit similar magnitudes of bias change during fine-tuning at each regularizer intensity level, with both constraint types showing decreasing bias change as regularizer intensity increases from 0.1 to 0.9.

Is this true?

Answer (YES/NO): NO